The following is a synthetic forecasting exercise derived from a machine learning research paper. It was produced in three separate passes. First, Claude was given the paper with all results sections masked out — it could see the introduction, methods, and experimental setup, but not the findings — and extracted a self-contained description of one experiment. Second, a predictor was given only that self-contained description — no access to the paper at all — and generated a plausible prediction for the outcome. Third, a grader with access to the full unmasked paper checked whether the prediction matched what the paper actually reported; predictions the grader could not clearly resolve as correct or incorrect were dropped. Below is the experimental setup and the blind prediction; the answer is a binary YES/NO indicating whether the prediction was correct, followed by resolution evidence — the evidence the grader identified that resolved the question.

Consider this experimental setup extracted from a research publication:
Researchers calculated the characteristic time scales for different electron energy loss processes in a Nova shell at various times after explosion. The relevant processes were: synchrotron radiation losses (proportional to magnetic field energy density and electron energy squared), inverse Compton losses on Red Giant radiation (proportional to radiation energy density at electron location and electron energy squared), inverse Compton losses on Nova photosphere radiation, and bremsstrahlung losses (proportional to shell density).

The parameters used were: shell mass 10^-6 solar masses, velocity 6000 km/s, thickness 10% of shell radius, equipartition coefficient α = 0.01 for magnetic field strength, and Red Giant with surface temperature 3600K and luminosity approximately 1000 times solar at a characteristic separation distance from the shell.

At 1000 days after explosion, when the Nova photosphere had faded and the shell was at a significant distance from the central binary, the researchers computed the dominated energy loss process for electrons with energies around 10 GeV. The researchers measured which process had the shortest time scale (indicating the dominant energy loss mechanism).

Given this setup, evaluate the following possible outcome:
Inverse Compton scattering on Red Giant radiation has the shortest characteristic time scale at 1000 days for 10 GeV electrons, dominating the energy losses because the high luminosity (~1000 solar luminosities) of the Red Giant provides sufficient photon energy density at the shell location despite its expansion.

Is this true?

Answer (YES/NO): YES